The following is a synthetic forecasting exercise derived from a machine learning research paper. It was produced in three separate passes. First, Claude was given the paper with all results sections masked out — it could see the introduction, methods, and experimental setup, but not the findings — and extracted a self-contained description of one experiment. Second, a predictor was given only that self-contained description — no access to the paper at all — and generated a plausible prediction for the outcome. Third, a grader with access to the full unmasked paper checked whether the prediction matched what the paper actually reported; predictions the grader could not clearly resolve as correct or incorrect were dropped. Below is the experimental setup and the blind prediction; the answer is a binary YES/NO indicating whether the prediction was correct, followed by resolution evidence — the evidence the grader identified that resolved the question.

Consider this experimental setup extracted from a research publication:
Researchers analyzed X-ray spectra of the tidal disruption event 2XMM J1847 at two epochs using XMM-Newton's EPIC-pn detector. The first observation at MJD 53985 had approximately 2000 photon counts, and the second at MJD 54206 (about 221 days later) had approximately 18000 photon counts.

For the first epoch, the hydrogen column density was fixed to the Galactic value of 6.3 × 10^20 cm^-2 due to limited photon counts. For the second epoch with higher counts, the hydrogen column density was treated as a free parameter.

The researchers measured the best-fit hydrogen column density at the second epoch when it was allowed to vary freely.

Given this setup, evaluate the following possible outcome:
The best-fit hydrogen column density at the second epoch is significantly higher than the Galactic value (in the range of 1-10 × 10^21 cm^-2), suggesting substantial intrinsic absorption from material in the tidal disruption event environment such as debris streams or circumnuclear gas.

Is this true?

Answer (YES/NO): NO